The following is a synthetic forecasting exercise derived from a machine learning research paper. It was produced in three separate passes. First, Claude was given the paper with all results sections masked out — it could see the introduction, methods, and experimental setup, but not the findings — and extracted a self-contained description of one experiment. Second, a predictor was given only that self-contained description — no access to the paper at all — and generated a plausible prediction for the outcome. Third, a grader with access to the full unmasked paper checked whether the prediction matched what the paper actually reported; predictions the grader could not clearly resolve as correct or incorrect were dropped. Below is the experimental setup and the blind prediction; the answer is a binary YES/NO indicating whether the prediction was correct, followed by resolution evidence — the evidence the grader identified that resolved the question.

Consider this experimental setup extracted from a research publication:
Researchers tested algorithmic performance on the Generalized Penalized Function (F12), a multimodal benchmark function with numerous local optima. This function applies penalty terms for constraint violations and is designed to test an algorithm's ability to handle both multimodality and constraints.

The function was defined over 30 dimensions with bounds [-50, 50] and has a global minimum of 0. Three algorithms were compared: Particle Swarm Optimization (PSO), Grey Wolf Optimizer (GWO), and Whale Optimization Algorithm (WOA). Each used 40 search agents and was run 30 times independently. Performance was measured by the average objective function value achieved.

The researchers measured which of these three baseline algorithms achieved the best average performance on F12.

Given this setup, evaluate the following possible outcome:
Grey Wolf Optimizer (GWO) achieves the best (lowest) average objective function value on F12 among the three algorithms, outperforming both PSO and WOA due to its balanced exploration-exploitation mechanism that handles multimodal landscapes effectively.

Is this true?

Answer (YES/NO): YES